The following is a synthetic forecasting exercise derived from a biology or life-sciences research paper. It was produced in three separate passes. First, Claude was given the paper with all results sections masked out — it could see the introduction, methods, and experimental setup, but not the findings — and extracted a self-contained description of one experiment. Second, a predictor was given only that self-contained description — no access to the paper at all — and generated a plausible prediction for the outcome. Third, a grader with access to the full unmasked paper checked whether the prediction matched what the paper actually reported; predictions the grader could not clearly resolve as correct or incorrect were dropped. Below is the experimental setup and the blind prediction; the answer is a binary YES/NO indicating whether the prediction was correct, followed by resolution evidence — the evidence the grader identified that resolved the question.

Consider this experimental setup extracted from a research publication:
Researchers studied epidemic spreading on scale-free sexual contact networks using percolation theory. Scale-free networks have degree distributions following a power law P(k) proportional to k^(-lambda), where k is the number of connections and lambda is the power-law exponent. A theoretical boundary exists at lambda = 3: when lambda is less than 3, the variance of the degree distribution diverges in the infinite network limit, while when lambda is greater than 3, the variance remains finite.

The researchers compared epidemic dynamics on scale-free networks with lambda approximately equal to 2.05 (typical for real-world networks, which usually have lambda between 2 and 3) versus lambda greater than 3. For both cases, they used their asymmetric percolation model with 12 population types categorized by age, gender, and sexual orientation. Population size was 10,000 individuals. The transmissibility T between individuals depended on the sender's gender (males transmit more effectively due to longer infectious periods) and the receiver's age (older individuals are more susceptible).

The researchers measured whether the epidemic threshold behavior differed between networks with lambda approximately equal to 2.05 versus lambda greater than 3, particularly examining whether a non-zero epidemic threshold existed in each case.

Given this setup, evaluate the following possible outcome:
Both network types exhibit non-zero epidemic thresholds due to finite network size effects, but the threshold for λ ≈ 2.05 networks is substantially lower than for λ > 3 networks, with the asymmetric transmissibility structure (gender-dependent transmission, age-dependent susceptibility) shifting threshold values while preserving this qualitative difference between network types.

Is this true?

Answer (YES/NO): NO